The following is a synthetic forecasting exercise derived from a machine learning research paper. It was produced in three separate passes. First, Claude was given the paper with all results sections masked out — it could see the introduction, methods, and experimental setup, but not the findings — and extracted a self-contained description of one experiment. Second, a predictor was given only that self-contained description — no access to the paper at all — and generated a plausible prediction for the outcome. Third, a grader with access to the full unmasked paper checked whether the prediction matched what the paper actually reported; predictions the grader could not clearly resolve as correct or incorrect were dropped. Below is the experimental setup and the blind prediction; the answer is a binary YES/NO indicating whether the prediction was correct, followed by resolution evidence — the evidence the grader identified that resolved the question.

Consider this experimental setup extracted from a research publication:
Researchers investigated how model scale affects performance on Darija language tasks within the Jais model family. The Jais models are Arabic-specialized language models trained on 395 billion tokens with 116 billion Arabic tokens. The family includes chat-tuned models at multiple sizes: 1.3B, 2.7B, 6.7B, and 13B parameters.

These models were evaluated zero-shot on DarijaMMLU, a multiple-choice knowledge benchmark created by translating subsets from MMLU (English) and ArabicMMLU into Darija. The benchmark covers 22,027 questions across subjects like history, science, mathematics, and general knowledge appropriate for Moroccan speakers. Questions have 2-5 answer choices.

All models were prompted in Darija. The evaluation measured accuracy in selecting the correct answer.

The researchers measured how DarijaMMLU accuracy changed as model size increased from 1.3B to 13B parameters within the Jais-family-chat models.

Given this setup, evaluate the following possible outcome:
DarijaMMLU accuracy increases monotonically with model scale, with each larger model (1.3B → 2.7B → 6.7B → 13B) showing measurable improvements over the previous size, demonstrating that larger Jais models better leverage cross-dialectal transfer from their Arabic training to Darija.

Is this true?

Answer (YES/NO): YES